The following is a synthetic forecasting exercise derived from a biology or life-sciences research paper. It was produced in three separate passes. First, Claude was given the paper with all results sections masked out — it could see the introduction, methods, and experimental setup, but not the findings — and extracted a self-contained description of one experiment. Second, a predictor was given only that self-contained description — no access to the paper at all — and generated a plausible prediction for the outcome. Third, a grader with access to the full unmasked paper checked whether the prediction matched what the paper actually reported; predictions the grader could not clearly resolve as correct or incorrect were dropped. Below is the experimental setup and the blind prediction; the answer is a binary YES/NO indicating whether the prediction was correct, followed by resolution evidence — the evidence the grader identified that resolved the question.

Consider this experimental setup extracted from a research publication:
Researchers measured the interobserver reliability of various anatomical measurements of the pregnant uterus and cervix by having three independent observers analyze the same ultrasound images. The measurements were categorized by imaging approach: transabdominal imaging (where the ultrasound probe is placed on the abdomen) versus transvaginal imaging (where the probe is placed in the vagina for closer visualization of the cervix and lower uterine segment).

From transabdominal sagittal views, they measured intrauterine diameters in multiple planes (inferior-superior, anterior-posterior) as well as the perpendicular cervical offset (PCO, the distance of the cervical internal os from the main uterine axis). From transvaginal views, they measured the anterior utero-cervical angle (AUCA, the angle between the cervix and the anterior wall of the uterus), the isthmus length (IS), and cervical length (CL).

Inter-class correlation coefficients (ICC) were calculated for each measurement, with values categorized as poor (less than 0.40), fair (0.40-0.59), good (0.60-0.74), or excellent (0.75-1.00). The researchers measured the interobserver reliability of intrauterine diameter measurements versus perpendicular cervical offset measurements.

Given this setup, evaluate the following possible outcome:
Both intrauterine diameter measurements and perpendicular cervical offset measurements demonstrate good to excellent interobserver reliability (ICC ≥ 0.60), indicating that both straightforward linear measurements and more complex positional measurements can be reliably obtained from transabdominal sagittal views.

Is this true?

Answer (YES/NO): NO